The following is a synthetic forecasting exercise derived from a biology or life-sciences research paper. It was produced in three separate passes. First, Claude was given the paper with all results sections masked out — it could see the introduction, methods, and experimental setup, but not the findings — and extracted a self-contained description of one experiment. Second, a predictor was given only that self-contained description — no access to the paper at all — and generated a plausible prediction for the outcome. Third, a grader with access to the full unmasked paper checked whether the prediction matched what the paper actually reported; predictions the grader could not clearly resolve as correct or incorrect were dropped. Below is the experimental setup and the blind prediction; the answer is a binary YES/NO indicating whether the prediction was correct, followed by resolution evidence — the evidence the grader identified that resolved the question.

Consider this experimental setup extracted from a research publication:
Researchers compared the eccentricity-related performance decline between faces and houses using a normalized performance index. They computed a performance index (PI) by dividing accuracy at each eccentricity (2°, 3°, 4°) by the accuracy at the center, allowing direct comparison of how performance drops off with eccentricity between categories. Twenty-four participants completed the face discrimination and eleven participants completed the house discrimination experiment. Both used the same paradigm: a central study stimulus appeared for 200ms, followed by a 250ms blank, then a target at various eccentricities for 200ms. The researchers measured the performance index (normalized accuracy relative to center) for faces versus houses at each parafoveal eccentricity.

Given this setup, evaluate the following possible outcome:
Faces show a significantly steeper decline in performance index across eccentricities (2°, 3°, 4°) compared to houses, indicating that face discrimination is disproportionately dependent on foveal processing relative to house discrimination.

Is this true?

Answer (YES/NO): NO